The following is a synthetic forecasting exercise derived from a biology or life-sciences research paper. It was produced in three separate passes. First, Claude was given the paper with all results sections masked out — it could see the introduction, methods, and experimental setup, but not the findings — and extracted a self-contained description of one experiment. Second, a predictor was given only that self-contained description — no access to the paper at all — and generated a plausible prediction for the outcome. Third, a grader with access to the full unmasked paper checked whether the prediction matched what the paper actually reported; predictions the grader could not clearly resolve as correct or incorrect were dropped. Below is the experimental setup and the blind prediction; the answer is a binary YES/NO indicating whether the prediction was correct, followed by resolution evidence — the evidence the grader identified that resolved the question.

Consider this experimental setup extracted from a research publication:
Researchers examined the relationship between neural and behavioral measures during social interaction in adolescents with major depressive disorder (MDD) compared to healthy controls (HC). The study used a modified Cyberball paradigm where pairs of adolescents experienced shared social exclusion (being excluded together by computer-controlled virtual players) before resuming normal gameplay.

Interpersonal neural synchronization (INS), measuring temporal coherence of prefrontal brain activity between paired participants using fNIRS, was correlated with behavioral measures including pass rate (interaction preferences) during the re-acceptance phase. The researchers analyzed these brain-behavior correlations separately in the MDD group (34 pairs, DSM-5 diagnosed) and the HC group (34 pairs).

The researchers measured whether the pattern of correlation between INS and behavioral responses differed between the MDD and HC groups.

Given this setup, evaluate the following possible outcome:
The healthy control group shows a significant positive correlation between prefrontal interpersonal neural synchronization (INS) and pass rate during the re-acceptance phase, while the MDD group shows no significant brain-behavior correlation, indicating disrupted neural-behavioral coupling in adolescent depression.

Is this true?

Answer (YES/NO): NO